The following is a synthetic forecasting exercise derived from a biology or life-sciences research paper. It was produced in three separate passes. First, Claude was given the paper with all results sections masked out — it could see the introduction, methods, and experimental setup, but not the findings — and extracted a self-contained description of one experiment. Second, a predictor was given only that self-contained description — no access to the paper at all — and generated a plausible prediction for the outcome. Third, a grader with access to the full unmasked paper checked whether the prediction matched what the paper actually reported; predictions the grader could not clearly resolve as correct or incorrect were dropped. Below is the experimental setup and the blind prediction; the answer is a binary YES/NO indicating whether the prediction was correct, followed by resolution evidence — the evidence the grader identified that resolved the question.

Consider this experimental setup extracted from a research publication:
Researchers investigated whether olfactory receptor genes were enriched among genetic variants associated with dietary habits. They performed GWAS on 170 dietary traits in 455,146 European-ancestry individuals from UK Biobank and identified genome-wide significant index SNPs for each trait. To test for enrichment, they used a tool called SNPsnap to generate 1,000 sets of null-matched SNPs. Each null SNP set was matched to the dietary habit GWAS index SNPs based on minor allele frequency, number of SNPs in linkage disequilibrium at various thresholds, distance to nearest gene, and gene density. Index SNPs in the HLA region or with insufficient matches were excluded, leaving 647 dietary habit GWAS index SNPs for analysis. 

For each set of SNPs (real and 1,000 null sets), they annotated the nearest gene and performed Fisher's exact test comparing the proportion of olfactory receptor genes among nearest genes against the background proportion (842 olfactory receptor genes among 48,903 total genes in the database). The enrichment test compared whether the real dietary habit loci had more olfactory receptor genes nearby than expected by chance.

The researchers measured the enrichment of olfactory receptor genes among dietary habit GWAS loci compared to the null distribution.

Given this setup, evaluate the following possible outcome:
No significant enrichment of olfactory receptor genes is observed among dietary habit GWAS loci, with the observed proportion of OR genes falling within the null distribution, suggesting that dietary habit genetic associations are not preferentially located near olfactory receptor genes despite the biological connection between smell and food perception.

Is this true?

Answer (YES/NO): YES